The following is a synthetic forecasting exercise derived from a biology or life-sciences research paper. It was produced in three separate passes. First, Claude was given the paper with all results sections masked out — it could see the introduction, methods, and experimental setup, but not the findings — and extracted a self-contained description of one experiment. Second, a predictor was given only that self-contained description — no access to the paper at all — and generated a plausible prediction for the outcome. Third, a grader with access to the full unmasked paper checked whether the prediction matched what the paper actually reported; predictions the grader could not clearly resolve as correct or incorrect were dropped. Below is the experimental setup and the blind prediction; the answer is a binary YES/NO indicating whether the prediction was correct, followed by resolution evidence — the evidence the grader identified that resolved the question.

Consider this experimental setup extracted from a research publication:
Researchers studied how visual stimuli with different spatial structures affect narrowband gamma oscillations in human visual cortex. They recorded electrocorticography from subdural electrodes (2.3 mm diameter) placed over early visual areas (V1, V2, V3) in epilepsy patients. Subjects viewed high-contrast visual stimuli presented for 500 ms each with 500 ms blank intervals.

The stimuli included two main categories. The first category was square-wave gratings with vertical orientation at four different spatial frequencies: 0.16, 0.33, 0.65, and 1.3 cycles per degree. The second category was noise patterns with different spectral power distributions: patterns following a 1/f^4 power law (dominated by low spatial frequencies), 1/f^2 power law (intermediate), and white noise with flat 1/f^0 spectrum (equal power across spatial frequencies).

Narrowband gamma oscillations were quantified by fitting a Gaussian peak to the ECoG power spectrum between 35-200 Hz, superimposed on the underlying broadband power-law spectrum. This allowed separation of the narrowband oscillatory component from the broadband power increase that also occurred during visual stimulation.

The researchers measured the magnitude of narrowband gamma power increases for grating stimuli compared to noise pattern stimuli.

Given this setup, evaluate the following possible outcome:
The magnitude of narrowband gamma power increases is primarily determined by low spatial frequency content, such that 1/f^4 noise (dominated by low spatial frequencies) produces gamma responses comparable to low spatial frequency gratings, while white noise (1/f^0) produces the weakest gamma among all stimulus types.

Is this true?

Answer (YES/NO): NO